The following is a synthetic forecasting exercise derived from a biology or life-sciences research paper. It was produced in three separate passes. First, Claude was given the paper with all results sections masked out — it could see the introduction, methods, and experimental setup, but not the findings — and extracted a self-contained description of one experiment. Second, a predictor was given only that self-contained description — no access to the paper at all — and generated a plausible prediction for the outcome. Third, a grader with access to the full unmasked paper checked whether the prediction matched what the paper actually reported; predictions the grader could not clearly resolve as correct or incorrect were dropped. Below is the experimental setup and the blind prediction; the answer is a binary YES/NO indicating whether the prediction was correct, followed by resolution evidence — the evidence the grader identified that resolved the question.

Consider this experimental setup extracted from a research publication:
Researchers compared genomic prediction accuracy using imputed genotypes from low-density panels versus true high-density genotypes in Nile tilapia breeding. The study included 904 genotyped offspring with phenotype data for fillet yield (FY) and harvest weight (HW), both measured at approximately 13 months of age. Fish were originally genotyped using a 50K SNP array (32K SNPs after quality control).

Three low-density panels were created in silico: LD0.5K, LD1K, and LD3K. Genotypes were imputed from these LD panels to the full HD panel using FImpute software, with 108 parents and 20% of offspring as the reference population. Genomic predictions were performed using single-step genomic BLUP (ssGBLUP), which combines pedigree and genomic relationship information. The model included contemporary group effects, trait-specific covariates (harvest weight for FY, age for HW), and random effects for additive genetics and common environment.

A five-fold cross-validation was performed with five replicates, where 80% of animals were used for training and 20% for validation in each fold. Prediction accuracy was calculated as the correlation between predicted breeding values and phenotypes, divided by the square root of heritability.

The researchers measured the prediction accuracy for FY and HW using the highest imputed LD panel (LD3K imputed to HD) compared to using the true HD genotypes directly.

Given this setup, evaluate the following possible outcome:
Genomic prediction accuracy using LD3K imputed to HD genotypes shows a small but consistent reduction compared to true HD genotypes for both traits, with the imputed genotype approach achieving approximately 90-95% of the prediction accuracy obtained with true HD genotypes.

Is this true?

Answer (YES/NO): NO